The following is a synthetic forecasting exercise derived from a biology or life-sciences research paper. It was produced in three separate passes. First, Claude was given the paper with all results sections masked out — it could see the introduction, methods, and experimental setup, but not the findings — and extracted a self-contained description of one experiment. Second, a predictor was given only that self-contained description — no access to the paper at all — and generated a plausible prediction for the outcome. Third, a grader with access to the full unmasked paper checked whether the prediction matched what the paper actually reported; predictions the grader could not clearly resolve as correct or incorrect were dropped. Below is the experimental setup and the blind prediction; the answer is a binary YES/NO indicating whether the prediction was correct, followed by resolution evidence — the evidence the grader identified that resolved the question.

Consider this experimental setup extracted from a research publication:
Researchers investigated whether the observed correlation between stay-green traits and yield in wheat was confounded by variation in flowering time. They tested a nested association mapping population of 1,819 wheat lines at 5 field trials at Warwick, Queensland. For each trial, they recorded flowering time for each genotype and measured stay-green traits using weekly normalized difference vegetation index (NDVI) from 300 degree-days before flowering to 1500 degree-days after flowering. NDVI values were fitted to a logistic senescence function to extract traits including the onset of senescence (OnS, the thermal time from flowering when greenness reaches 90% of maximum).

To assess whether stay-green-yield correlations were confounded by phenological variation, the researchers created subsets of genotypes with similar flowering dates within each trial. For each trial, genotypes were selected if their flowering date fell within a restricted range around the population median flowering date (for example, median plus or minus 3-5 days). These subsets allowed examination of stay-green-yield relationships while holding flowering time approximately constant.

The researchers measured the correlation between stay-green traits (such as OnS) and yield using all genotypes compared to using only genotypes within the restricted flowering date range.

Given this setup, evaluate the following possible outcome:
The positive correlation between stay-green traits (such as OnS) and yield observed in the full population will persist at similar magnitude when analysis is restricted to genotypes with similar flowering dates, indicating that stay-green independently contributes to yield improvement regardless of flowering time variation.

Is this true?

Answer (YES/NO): NO